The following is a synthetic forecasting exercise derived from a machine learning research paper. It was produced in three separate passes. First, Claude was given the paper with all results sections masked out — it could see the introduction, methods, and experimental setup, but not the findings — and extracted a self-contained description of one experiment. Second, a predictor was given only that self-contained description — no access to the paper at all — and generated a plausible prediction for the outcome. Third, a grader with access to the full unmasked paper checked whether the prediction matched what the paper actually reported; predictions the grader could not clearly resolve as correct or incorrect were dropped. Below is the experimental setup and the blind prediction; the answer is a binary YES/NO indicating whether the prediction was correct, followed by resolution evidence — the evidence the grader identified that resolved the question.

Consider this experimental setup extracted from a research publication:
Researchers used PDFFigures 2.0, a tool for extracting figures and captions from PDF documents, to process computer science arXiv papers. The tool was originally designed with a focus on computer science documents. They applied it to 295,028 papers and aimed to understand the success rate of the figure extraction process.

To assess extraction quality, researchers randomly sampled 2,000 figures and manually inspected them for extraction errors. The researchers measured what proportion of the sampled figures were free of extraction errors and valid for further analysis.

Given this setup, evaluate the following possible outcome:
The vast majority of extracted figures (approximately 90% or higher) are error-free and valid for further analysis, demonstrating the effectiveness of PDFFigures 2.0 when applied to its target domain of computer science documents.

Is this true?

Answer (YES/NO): YES